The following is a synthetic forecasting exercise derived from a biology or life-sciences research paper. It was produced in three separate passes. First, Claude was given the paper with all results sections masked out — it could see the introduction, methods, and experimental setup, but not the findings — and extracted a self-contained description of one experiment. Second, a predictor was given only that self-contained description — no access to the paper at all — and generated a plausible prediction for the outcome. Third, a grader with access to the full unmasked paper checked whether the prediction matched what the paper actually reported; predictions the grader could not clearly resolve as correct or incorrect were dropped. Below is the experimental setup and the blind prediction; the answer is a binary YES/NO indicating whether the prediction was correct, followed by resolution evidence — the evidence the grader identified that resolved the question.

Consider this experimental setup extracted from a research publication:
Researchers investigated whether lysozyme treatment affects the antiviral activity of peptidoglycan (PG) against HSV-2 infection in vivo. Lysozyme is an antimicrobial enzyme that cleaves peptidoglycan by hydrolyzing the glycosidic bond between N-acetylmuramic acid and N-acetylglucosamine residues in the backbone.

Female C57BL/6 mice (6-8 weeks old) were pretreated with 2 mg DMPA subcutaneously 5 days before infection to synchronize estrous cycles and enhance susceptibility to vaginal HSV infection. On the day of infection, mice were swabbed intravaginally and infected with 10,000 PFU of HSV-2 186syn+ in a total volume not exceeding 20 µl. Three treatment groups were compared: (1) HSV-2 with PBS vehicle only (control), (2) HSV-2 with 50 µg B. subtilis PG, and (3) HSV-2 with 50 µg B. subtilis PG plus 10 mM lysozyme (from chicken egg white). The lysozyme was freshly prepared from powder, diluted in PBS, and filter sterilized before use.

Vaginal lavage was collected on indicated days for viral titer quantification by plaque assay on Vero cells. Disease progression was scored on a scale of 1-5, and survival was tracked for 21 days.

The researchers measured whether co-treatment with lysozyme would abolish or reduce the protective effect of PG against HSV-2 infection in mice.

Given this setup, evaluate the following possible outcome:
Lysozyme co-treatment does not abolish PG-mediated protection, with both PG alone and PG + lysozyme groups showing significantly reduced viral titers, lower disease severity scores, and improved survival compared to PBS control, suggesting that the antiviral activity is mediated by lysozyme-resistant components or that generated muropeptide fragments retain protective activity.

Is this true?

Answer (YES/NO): NO